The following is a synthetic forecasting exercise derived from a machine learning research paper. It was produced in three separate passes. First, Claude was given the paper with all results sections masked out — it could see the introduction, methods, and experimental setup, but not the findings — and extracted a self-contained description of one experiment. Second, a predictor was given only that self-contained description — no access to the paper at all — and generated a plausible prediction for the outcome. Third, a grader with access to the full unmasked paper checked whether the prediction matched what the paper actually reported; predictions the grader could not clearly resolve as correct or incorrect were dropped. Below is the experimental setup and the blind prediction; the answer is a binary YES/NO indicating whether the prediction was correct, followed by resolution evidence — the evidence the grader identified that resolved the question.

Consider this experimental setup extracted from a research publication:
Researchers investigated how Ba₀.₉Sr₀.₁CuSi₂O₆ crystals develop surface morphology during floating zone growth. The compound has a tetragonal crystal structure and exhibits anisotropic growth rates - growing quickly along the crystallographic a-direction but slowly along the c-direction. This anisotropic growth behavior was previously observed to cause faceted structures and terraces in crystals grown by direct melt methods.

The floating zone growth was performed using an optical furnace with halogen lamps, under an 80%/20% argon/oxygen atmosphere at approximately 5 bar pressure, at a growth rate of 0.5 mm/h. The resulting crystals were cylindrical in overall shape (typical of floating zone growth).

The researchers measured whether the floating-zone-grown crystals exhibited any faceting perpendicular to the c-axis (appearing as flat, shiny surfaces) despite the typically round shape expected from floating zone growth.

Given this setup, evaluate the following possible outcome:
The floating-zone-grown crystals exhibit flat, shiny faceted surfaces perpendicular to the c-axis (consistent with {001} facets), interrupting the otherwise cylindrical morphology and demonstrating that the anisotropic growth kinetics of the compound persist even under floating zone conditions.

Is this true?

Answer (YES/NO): YES